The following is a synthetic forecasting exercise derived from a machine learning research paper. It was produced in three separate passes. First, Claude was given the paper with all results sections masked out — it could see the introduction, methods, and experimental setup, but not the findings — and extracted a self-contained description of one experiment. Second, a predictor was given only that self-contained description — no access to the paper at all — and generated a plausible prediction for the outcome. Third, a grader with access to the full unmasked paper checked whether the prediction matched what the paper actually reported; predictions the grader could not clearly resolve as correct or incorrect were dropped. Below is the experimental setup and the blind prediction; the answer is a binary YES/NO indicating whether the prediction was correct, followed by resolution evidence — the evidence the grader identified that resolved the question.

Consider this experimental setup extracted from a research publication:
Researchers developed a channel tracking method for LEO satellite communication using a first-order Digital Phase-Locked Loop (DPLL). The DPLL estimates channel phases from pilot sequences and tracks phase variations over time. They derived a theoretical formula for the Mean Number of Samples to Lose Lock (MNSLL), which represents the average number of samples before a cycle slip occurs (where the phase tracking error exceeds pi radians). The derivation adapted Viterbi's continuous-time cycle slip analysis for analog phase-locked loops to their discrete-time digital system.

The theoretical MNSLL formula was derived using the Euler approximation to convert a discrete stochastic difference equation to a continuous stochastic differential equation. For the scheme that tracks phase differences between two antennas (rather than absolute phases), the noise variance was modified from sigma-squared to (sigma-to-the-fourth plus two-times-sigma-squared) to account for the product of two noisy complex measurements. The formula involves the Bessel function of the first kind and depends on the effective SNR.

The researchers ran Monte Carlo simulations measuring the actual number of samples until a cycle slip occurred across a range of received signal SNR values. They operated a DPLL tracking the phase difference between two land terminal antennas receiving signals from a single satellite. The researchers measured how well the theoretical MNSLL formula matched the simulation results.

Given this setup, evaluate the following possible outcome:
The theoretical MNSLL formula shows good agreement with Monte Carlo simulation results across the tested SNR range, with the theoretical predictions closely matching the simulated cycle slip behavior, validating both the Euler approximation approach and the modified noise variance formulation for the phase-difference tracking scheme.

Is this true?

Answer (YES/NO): YES